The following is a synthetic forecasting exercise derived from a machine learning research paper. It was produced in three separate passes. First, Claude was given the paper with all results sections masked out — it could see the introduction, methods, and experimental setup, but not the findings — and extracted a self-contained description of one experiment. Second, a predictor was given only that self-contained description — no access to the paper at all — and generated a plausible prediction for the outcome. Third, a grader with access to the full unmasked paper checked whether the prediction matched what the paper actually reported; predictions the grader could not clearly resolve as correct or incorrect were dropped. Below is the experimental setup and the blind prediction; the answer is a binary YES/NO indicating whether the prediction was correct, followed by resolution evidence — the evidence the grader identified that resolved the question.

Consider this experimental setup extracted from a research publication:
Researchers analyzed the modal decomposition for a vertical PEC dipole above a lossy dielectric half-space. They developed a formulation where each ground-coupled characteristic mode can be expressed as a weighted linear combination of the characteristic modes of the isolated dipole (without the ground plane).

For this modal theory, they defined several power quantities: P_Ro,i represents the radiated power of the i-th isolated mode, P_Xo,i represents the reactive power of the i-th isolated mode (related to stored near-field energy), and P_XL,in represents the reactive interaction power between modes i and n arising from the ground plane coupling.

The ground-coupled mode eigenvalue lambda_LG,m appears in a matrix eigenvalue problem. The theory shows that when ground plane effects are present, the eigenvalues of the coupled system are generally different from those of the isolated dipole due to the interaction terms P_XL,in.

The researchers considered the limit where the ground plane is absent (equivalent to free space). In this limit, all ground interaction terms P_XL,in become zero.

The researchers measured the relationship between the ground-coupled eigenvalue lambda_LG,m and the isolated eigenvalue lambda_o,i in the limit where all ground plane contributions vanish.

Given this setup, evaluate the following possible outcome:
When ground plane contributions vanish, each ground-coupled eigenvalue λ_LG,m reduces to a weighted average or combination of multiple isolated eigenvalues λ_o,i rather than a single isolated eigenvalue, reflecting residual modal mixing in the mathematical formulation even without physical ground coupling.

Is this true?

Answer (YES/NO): NO